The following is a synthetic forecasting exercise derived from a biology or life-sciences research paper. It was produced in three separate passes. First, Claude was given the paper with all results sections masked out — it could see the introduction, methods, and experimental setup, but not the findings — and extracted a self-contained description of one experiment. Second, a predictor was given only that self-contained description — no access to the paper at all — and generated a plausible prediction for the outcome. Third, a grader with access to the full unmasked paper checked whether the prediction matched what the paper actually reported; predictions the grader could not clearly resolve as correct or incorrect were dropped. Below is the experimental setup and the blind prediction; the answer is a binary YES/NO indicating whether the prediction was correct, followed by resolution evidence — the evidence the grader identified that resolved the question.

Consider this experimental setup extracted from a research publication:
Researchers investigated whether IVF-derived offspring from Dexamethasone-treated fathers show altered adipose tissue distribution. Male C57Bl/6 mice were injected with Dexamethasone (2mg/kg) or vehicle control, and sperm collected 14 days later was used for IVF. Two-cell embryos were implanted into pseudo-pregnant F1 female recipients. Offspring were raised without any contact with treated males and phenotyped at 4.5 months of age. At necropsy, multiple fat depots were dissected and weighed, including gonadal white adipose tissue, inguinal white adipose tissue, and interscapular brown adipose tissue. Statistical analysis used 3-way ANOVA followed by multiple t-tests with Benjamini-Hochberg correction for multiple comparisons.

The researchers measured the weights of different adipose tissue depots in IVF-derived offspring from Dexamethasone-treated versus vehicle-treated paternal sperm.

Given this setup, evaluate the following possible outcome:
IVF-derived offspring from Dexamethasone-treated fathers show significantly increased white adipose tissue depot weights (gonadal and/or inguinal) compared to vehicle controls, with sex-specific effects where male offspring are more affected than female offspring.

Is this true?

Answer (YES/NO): NO